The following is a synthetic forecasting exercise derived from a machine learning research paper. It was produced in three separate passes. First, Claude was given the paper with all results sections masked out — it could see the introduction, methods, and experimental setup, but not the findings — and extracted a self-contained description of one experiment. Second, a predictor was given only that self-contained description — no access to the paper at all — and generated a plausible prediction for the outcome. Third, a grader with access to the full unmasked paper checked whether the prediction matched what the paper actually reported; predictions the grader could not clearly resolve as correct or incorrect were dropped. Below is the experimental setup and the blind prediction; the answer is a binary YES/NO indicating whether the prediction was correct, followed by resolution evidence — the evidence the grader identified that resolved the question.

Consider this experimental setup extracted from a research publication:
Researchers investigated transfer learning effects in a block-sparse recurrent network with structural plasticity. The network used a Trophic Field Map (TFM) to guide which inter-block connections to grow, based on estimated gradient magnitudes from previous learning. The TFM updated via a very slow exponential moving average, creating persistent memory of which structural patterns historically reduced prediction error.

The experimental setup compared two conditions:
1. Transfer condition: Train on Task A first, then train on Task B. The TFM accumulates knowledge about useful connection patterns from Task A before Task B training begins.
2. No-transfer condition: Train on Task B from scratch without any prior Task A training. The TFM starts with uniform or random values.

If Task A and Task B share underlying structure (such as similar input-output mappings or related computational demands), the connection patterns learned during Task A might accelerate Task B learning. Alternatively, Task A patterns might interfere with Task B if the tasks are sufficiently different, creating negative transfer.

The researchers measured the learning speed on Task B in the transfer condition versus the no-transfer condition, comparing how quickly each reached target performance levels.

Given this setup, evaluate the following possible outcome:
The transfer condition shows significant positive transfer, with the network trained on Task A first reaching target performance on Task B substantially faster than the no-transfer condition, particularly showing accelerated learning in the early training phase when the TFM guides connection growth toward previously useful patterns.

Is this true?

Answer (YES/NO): YES